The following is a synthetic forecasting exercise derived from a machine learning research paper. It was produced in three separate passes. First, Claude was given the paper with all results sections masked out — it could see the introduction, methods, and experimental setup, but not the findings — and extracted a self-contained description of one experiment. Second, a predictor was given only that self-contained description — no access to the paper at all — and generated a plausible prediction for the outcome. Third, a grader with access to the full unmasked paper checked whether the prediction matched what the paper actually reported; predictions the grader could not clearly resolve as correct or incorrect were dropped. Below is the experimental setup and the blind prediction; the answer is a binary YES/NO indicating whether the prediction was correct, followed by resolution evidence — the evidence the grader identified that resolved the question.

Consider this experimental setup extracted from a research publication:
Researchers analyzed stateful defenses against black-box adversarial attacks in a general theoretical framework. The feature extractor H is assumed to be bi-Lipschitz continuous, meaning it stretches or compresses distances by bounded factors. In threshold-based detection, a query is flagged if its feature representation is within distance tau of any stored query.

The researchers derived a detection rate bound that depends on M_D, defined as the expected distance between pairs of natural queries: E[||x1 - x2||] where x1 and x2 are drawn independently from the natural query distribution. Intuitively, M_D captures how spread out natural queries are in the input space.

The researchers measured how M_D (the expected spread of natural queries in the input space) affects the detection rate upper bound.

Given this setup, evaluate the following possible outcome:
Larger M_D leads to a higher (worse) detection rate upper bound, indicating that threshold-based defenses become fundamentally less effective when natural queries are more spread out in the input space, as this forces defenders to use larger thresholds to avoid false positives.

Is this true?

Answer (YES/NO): NO